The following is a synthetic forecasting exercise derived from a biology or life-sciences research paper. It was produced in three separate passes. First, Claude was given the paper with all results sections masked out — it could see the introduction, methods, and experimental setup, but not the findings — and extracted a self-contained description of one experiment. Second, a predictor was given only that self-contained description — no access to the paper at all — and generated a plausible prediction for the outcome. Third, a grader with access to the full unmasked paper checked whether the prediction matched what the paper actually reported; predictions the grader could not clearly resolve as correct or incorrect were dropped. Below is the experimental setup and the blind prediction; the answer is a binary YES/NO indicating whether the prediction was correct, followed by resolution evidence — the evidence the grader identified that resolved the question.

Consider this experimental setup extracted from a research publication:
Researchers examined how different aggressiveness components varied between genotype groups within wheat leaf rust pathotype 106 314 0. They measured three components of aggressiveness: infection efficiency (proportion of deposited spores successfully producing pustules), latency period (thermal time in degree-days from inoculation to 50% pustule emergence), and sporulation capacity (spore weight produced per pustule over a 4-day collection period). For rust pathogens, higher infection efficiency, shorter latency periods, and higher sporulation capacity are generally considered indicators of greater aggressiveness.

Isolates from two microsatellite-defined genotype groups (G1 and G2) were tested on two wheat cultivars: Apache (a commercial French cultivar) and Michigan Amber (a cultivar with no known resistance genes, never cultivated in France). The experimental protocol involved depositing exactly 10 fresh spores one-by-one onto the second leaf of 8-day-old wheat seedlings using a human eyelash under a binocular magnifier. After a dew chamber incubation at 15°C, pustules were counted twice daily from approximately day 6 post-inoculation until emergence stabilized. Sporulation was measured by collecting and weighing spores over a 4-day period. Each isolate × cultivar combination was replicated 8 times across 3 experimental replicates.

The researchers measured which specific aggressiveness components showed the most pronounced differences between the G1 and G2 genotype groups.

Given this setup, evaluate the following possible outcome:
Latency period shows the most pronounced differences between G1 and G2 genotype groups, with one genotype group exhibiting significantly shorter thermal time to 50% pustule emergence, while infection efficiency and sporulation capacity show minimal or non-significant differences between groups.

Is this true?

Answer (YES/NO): NO